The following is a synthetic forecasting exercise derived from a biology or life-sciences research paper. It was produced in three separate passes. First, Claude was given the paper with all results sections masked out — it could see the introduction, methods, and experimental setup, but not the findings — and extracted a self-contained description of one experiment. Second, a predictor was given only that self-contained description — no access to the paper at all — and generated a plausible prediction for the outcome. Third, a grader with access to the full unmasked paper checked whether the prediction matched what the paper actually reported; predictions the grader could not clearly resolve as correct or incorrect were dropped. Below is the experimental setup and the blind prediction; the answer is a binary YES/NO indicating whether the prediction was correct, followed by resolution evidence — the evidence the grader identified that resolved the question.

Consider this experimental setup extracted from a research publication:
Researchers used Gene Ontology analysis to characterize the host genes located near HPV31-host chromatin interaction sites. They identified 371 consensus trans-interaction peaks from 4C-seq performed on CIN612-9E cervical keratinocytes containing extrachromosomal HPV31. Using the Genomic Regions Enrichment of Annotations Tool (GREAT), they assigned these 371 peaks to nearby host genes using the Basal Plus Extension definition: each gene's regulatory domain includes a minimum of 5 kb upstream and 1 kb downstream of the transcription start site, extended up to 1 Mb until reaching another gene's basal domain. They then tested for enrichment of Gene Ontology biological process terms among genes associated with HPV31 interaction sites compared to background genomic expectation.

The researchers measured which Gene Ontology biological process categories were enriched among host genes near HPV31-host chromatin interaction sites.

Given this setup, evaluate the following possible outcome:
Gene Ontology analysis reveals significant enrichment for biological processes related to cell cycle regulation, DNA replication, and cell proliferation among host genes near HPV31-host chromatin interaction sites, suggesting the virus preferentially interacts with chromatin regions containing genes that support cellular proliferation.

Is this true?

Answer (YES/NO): NO